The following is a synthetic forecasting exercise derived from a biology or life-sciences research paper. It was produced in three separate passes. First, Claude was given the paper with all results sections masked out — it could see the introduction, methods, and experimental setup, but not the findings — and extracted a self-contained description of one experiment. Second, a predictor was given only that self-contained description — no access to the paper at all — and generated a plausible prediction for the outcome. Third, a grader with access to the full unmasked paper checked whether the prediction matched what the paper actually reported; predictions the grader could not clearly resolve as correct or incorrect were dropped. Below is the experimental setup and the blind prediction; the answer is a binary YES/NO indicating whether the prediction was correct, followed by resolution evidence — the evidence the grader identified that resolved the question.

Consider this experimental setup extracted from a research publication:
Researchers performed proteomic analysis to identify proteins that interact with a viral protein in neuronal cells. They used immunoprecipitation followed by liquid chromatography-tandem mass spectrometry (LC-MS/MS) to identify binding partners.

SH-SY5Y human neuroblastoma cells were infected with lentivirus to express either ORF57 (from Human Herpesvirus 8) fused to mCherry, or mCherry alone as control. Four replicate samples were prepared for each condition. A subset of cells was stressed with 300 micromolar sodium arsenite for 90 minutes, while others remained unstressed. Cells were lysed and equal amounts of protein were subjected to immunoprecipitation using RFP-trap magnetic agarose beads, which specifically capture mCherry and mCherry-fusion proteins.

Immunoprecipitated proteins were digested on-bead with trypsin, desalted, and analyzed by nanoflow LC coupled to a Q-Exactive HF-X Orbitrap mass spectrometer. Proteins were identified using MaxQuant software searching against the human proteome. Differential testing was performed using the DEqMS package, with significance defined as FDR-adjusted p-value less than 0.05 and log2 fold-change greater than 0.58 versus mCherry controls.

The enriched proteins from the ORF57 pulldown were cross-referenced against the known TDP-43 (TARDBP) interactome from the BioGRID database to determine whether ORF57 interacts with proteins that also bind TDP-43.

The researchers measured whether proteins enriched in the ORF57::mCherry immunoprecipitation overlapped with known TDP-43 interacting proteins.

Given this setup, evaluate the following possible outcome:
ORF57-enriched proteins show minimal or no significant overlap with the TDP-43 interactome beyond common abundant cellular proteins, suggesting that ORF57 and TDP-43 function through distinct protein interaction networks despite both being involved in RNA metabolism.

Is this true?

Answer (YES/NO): NO